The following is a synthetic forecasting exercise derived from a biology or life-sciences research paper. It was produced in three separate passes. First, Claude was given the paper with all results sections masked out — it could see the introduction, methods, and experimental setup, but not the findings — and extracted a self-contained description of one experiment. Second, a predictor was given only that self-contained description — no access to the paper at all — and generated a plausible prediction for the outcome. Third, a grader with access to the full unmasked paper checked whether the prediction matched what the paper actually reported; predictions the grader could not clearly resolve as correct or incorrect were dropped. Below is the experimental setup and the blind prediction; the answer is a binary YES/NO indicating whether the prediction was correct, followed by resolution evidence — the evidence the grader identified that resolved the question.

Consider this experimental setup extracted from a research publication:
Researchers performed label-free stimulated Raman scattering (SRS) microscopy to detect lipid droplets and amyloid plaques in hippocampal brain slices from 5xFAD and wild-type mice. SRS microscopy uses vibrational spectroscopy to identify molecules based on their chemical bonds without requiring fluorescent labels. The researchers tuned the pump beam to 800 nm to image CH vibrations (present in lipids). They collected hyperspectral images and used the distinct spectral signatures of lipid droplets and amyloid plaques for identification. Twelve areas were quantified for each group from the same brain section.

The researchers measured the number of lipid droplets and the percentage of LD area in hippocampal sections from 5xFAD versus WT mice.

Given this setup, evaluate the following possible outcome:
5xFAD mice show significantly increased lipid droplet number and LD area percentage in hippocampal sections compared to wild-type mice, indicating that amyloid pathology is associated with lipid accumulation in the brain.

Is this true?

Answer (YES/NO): YES